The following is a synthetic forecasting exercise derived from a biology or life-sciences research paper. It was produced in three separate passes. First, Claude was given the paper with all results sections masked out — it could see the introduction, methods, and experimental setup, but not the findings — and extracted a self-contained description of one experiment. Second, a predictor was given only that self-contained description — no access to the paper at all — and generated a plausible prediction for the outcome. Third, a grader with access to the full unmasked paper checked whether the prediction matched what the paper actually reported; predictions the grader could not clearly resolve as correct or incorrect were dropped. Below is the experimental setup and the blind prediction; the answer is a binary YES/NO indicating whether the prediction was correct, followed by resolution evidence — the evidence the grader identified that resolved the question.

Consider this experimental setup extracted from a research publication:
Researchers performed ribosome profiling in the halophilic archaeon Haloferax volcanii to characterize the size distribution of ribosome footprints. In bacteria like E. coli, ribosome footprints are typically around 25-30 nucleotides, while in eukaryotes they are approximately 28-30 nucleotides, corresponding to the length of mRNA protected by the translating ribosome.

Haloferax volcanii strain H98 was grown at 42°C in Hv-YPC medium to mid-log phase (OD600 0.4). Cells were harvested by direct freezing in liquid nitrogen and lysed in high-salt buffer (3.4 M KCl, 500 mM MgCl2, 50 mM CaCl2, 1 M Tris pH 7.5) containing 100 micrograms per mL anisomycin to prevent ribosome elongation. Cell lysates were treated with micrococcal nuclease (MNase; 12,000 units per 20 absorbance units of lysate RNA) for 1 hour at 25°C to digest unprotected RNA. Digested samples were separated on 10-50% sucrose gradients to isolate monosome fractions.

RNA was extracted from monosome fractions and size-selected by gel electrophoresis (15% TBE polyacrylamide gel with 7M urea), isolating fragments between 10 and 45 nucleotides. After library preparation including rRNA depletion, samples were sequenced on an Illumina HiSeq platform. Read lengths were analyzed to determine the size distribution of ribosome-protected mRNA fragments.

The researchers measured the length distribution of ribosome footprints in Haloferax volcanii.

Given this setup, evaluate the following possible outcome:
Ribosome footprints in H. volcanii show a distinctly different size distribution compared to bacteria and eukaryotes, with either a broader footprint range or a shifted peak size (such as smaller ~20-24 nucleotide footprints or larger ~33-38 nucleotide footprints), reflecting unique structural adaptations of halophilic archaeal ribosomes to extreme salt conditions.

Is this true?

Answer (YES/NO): NO